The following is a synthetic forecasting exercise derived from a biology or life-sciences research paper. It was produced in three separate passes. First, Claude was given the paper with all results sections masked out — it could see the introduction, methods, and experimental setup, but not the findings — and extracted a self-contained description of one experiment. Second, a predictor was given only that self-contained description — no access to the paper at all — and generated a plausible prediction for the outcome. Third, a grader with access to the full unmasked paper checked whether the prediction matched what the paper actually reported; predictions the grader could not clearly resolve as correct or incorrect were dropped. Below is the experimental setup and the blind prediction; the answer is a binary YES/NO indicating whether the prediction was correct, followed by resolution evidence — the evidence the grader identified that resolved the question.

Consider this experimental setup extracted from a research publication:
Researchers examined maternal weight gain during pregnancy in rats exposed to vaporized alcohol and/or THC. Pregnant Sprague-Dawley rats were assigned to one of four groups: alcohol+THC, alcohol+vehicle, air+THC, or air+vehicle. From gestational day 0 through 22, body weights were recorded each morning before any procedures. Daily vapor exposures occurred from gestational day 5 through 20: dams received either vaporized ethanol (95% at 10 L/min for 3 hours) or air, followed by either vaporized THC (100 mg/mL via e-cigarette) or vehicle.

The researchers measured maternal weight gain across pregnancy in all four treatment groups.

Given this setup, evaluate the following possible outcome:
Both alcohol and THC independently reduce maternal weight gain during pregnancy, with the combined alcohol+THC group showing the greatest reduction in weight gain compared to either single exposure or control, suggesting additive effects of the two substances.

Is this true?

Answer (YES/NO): NO